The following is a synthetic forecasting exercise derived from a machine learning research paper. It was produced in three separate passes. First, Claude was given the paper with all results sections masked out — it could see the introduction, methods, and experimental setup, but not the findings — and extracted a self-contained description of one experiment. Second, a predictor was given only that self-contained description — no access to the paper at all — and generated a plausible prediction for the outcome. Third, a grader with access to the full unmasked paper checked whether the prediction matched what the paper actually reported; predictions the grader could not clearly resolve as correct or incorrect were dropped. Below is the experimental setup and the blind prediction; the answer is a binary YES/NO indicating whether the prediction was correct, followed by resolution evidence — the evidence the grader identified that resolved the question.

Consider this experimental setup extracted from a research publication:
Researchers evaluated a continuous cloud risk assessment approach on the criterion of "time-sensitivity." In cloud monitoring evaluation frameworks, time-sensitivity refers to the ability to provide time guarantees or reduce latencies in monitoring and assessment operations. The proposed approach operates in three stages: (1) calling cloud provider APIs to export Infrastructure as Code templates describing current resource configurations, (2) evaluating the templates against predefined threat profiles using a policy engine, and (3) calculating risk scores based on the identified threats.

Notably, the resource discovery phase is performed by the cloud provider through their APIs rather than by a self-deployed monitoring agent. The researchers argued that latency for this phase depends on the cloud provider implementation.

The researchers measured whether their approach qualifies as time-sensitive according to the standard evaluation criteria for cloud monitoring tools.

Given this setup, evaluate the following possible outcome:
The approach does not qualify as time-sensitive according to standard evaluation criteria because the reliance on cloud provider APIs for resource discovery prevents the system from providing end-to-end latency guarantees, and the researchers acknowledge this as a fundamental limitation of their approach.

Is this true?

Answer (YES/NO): NO